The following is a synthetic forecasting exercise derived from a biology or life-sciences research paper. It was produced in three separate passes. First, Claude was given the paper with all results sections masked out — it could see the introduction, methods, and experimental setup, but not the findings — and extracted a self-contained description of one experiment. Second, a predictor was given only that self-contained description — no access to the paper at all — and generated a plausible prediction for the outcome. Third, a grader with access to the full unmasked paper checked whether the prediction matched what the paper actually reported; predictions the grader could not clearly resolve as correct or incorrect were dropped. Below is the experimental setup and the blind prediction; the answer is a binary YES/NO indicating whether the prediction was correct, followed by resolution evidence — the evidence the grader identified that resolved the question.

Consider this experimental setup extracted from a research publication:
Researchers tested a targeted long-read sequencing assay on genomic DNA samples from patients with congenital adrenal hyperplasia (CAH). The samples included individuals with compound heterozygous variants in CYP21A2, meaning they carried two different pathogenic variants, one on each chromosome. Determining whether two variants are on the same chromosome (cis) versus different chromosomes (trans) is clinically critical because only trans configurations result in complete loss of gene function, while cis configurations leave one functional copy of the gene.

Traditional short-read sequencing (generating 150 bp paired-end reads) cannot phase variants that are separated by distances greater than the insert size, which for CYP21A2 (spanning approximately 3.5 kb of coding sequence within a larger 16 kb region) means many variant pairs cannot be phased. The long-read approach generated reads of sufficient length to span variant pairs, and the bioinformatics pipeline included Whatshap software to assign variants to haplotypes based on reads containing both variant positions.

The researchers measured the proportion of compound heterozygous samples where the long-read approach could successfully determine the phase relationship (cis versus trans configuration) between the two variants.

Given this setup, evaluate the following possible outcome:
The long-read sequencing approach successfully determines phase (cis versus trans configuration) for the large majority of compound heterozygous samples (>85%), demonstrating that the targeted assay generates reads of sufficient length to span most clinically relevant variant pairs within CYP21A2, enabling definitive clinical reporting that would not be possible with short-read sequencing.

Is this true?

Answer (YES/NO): YES